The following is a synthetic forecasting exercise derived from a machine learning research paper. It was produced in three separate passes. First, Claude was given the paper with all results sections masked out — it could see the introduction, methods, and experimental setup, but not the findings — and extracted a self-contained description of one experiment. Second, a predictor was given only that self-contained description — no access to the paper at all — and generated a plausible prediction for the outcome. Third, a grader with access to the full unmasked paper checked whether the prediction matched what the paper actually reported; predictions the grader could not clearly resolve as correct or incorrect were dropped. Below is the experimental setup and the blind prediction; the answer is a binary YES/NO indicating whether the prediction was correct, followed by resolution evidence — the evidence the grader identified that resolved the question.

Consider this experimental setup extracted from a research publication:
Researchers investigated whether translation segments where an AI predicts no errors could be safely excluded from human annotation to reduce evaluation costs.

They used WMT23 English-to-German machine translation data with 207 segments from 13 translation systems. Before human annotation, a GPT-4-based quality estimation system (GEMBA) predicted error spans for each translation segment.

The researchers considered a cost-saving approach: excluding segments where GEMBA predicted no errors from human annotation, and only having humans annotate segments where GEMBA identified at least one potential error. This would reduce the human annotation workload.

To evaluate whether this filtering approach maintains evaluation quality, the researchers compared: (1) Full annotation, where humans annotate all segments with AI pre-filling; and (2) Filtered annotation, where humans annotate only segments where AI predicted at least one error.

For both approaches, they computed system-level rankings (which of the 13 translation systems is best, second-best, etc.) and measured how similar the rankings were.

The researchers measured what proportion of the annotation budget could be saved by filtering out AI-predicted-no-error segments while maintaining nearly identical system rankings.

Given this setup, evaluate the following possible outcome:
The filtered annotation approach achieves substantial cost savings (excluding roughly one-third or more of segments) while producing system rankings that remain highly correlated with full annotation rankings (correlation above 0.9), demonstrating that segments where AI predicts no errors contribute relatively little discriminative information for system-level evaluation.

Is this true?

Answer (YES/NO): NO